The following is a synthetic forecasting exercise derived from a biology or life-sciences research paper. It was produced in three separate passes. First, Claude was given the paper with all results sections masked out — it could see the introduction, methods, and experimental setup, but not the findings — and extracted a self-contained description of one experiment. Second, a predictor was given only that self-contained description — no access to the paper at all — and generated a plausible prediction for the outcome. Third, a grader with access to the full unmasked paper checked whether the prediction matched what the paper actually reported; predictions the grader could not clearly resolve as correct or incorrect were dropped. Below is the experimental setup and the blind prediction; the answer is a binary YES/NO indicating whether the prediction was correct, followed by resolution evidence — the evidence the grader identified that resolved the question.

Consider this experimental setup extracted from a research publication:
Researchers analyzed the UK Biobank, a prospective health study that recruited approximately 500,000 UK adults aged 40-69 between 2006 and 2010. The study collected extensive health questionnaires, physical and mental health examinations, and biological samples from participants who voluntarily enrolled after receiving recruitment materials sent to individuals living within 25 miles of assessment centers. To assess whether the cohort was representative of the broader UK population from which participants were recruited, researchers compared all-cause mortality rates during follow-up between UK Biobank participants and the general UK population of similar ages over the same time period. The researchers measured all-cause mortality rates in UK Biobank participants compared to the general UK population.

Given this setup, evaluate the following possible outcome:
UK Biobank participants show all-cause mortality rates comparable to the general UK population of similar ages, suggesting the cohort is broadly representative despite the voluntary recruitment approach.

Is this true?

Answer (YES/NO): NO